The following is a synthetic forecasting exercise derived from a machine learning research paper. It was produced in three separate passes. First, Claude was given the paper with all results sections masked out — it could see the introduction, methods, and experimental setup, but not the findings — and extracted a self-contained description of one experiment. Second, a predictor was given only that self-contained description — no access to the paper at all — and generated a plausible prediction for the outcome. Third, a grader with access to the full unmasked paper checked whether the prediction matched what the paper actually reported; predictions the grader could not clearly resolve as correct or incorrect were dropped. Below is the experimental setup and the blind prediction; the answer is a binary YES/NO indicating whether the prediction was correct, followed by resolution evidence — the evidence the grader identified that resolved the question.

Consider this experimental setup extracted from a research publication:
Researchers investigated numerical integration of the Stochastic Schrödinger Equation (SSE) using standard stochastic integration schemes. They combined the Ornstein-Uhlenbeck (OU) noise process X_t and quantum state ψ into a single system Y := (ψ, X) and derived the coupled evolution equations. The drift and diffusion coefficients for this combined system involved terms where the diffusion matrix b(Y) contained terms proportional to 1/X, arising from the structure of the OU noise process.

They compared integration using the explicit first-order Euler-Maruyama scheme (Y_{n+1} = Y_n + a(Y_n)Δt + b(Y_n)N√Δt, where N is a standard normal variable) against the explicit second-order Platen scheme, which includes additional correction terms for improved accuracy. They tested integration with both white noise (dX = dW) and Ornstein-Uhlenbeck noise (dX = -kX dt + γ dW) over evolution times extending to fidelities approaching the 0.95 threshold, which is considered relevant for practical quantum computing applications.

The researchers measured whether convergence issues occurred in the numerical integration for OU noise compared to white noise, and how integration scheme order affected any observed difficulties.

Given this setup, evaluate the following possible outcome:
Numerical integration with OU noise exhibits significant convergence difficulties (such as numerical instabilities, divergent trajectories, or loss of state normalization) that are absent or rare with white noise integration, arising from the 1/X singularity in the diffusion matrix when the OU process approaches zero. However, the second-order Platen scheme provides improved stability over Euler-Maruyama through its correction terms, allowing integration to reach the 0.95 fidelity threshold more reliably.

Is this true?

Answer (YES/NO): YES